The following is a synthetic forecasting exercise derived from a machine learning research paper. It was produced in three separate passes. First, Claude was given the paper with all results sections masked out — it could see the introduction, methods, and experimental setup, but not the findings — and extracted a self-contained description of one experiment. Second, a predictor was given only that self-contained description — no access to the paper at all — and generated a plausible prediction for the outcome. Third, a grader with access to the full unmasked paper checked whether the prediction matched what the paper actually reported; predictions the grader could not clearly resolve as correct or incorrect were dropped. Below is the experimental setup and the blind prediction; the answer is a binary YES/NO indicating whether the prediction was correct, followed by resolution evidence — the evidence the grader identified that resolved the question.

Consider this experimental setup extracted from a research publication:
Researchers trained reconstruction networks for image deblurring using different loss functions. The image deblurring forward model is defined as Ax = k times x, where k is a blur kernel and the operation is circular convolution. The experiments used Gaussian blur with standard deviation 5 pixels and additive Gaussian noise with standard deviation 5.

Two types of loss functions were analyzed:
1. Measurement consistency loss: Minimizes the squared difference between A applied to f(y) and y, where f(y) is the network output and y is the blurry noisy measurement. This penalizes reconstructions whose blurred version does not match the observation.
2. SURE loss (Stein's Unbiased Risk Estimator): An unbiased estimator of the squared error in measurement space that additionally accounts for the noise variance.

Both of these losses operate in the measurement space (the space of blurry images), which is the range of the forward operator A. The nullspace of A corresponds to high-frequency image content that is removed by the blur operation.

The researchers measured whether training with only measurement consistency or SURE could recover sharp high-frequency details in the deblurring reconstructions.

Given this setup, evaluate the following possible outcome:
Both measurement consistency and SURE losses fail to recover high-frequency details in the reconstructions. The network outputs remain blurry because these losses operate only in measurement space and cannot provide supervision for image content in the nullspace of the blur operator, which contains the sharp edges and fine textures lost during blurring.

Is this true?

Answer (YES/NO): YES